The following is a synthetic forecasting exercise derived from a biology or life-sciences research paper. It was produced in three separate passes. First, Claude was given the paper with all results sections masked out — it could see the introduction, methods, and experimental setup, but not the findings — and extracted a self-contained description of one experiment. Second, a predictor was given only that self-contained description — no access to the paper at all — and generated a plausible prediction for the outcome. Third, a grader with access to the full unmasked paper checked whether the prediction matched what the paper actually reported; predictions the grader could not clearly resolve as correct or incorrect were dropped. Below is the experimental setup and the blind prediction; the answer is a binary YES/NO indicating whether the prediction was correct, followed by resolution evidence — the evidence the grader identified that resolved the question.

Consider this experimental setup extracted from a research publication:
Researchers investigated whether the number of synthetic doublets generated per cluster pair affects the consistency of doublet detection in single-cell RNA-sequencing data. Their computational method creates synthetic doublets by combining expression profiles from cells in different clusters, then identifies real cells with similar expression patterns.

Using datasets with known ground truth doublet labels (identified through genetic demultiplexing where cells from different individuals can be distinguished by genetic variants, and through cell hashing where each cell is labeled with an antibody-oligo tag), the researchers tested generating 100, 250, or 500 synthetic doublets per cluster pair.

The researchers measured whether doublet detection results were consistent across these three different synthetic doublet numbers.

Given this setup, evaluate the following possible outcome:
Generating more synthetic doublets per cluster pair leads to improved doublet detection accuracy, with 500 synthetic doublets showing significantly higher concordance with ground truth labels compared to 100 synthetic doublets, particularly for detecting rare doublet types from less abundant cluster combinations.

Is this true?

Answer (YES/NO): NO